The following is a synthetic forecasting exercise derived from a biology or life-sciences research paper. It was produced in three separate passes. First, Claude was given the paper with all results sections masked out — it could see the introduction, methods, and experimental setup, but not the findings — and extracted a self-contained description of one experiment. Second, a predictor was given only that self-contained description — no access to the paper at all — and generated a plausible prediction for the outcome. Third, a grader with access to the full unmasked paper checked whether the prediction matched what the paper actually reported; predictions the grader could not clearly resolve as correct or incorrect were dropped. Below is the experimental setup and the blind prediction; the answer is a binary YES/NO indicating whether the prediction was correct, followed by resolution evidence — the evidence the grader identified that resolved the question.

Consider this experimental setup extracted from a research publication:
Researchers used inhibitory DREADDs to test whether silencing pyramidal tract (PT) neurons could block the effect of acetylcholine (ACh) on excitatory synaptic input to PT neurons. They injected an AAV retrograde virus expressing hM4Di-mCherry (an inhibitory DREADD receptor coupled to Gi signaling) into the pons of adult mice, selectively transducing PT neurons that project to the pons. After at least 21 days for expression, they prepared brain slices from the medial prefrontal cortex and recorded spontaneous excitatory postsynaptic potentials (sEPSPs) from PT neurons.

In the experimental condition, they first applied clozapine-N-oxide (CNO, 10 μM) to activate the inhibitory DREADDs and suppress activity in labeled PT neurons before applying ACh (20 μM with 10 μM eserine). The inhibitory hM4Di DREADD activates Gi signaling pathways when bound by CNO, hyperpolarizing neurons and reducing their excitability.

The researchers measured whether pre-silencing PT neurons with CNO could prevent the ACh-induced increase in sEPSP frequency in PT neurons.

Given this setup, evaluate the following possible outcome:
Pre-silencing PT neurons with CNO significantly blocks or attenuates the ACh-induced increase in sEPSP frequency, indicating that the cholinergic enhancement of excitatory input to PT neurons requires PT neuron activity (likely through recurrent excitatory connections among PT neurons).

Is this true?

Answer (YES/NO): YES